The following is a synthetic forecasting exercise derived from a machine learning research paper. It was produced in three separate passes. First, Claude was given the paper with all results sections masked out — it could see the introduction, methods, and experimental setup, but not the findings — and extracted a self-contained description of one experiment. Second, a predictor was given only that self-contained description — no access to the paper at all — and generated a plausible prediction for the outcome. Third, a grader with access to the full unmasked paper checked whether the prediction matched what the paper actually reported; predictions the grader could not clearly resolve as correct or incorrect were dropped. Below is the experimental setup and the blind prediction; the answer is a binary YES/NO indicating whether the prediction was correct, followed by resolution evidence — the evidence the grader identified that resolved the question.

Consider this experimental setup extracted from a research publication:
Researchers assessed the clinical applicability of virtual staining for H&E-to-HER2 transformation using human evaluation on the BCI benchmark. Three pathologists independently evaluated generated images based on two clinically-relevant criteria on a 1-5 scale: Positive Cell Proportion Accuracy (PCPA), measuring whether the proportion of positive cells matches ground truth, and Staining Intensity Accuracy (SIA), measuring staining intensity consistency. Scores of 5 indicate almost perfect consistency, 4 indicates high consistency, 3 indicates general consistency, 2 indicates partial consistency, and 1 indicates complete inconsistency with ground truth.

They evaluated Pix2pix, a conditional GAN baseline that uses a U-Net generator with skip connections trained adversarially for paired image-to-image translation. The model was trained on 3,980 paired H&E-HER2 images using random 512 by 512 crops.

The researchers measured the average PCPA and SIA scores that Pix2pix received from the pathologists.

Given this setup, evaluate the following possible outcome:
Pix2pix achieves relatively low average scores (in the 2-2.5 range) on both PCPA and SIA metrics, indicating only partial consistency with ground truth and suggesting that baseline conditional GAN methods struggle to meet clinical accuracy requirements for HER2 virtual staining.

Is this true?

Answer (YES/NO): NO